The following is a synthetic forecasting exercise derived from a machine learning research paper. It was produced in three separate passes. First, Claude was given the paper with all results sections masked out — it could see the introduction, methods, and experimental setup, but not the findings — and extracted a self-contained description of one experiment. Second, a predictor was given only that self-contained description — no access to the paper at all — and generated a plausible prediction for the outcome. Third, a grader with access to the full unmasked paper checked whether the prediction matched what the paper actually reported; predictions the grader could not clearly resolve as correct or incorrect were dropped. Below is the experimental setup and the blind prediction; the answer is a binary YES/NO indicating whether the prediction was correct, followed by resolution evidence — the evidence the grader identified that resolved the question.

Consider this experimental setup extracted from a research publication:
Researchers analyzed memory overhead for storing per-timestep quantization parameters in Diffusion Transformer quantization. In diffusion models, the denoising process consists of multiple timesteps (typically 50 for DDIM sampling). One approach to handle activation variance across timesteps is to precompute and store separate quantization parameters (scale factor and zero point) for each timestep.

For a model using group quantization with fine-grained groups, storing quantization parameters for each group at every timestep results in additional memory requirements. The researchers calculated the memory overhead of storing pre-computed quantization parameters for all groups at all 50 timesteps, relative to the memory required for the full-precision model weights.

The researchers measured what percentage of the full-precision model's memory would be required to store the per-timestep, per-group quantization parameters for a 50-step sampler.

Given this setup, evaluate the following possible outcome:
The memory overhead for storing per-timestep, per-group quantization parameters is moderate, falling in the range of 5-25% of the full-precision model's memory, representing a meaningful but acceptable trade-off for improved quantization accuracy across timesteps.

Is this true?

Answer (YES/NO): NO